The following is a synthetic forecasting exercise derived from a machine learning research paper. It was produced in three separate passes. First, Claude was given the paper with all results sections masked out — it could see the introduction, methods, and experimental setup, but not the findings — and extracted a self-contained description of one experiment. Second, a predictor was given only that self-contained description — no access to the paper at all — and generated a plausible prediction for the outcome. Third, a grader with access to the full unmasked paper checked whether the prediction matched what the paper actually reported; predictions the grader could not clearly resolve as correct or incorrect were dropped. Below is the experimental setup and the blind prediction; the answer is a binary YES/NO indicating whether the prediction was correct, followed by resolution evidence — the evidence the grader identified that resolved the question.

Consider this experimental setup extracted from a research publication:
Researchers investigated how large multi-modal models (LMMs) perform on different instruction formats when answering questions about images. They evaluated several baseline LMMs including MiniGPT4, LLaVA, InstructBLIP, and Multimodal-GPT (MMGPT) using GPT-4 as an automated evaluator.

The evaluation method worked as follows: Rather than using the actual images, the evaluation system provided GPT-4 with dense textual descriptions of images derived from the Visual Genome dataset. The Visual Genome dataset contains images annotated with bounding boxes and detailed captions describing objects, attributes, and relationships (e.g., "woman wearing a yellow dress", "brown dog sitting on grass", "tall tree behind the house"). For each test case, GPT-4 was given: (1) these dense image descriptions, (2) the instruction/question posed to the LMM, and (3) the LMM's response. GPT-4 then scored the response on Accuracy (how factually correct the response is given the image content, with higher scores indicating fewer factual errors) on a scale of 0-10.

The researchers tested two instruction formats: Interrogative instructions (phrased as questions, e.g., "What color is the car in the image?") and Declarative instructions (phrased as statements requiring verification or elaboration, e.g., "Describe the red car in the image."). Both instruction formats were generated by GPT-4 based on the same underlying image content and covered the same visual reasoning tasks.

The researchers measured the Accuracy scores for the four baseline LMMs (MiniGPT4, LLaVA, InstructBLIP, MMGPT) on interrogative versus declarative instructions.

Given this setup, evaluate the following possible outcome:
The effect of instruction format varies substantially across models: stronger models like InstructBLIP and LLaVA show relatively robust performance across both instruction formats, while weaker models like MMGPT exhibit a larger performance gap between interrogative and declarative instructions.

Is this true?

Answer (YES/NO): NO